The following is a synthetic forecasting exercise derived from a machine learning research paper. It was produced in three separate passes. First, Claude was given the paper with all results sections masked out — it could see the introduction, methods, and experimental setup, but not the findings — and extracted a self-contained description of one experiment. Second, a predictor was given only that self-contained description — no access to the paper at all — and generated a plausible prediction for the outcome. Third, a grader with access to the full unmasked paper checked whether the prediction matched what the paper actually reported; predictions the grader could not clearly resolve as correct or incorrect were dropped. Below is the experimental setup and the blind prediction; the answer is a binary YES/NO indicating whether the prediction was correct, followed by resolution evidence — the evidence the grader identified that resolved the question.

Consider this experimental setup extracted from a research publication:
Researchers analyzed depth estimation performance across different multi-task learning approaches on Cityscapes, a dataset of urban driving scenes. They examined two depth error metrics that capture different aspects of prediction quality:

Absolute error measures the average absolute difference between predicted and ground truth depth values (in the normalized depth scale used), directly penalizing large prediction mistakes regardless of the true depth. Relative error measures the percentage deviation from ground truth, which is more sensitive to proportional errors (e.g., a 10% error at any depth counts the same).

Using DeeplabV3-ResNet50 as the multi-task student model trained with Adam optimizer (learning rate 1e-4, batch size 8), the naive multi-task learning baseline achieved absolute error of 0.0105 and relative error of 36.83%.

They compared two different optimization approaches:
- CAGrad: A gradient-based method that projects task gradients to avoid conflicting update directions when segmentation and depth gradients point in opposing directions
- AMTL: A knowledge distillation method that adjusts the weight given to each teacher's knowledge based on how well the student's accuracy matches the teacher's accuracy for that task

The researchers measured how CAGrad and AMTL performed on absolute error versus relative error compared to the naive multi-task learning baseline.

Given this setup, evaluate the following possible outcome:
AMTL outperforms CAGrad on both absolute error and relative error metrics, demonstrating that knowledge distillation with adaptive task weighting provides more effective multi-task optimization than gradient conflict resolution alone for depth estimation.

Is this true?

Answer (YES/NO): NO